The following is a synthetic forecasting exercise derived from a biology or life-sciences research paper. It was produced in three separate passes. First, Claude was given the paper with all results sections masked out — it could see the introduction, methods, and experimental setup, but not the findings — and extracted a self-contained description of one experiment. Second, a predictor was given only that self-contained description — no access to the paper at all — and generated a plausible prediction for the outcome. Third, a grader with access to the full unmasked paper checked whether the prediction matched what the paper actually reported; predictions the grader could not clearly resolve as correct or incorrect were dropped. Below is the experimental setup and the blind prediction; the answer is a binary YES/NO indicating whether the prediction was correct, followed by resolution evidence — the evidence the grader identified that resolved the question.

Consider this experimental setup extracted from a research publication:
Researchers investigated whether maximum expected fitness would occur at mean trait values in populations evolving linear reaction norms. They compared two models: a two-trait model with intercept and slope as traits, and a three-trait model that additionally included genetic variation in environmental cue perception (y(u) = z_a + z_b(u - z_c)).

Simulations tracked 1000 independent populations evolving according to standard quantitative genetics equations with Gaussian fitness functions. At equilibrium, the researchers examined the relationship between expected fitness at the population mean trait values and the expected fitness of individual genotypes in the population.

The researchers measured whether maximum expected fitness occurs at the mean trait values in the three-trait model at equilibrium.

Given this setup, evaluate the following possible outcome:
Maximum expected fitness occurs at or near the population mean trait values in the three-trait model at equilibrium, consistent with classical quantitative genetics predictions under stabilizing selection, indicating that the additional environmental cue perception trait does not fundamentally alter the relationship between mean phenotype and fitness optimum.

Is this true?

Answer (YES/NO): NO